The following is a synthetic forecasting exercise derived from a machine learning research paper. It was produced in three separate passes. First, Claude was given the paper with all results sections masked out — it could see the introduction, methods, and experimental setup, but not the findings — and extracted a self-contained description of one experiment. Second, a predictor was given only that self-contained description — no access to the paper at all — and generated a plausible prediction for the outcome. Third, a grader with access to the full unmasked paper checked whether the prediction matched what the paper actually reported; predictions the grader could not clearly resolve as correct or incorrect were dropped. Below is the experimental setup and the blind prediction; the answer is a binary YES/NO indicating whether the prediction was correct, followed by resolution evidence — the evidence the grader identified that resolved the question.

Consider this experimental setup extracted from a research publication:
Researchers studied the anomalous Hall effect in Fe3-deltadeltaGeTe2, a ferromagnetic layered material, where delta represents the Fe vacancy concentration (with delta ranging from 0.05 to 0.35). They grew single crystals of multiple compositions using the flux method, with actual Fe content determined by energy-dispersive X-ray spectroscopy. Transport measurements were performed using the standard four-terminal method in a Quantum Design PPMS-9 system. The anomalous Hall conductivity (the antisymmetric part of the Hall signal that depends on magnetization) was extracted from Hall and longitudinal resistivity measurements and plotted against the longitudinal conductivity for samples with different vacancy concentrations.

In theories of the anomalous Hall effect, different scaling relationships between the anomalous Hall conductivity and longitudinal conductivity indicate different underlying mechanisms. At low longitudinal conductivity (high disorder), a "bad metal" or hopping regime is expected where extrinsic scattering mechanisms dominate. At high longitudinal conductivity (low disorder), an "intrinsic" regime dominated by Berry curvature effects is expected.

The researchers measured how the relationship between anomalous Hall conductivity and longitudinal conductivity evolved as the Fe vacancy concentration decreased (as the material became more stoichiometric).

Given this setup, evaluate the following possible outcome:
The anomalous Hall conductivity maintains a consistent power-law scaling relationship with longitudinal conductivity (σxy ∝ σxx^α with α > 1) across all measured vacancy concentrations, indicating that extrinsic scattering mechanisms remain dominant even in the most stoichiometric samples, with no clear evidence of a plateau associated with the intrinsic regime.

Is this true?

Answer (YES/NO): NO